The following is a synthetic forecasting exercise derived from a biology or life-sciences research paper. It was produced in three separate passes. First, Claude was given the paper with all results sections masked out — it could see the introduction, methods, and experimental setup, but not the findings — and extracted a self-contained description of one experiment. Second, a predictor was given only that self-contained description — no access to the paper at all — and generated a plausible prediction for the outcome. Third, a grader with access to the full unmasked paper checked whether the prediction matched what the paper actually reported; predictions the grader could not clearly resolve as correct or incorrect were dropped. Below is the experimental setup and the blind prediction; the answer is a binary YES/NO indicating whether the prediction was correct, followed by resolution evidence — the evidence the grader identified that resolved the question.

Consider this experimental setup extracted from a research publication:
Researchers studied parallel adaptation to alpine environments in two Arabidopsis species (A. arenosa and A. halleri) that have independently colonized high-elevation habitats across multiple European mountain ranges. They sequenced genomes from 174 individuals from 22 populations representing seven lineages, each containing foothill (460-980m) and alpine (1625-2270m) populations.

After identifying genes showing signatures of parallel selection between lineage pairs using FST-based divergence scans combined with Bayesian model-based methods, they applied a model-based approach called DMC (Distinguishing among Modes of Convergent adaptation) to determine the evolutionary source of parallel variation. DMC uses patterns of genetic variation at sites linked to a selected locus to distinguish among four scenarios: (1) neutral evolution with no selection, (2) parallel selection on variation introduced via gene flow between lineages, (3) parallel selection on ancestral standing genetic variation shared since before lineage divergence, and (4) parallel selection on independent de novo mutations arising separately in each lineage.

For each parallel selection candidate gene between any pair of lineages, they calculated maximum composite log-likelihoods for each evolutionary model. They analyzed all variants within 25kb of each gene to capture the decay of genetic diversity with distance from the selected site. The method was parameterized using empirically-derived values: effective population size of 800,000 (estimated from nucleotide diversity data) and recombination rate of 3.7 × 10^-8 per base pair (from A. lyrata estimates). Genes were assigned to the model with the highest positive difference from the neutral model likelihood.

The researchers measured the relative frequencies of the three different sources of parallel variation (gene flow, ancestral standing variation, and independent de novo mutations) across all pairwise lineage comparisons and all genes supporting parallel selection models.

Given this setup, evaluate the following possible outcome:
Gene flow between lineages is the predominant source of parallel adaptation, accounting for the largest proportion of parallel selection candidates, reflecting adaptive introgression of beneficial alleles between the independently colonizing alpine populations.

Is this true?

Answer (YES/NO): NO